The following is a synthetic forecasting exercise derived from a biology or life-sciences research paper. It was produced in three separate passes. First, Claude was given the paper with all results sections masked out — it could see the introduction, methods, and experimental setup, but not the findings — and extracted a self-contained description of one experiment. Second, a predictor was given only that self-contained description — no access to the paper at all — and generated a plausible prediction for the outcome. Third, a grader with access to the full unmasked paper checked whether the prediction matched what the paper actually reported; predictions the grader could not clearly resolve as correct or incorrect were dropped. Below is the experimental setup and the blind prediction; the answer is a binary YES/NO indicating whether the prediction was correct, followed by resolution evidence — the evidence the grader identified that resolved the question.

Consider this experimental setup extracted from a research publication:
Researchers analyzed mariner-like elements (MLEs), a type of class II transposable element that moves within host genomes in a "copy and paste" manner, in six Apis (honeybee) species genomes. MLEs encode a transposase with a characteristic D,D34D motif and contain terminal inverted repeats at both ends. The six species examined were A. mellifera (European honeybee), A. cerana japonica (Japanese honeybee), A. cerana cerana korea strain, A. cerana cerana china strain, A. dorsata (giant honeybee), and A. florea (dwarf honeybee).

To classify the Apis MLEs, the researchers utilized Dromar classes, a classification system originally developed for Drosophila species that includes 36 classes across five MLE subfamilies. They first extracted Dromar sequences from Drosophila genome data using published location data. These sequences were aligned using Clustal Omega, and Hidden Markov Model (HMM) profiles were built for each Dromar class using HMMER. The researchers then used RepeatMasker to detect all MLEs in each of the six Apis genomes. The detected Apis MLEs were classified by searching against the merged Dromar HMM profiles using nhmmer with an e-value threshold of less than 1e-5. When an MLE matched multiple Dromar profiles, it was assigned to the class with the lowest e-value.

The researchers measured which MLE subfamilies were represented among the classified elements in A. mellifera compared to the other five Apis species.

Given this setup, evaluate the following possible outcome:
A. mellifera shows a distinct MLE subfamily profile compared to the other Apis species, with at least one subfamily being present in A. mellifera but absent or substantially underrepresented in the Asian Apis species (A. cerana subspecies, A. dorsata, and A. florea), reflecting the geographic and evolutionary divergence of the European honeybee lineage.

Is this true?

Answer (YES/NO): YES